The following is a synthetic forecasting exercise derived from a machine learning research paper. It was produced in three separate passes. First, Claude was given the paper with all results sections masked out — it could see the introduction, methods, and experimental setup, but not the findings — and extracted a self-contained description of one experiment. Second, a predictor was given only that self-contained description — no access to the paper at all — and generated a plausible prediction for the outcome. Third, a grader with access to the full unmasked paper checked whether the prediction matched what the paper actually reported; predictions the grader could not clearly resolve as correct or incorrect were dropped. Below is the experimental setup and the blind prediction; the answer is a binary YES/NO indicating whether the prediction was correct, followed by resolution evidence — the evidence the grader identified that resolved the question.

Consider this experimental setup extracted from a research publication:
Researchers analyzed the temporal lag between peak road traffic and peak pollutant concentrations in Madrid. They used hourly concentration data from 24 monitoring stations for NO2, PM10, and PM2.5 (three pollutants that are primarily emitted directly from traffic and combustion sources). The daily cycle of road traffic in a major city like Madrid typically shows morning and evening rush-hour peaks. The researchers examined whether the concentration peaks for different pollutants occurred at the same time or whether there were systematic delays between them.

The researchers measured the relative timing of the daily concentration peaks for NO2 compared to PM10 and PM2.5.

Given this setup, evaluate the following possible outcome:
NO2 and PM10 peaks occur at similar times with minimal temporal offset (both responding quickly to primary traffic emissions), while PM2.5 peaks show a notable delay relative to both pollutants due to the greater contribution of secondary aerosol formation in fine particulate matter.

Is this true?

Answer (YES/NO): NO